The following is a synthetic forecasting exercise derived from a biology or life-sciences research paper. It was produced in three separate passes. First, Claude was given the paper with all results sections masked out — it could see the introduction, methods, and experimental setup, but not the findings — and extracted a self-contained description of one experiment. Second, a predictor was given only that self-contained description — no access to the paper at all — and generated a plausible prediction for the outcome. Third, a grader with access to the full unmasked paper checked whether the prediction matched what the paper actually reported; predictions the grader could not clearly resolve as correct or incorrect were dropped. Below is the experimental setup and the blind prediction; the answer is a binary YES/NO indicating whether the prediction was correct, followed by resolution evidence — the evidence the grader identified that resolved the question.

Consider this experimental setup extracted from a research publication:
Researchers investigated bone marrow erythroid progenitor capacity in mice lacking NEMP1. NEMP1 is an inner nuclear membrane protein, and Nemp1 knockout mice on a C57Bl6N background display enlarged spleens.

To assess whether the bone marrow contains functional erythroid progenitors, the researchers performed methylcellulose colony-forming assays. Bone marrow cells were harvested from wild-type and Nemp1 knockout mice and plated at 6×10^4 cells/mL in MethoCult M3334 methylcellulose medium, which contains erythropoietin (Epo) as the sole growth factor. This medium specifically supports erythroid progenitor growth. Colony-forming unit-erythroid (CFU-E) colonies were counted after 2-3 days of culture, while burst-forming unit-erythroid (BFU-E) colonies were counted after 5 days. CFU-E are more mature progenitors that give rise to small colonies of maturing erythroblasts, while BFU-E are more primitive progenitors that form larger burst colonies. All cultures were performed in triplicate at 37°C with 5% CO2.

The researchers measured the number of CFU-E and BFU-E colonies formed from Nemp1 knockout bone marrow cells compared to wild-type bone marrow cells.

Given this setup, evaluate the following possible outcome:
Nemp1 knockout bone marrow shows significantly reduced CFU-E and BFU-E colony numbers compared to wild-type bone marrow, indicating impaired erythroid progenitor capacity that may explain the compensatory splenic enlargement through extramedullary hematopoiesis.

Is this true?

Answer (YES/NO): NO